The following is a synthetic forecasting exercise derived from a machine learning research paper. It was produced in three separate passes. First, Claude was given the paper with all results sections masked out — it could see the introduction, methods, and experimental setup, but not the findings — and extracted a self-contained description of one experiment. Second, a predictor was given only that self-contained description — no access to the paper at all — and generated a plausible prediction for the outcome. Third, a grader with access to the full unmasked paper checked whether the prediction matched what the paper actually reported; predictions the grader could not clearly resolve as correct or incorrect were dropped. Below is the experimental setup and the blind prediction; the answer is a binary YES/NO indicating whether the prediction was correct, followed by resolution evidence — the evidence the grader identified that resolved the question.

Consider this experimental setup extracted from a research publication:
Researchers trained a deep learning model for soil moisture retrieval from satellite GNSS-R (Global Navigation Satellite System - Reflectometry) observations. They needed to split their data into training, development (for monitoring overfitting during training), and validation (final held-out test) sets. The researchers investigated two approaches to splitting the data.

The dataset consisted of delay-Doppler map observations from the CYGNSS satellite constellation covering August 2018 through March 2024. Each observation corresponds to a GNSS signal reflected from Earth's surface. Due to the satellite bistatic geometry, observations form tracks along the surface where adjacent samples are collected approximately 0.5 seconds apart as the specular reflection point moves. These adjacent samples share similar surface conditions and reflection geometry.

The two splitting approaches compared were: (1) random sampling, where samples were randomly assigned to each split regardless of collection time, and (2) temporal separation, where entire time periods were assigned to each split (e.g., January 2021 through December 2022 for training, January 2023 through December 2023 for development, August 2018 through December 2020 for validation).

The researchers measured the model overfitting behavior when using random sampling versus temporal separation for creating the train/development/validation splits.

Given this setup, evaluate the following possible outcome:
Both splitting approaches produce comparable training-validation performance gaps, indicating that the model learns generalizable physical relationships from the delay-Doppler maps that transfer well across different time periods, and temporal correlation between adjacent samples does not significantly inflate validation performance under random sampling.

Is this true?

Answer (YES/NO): NO